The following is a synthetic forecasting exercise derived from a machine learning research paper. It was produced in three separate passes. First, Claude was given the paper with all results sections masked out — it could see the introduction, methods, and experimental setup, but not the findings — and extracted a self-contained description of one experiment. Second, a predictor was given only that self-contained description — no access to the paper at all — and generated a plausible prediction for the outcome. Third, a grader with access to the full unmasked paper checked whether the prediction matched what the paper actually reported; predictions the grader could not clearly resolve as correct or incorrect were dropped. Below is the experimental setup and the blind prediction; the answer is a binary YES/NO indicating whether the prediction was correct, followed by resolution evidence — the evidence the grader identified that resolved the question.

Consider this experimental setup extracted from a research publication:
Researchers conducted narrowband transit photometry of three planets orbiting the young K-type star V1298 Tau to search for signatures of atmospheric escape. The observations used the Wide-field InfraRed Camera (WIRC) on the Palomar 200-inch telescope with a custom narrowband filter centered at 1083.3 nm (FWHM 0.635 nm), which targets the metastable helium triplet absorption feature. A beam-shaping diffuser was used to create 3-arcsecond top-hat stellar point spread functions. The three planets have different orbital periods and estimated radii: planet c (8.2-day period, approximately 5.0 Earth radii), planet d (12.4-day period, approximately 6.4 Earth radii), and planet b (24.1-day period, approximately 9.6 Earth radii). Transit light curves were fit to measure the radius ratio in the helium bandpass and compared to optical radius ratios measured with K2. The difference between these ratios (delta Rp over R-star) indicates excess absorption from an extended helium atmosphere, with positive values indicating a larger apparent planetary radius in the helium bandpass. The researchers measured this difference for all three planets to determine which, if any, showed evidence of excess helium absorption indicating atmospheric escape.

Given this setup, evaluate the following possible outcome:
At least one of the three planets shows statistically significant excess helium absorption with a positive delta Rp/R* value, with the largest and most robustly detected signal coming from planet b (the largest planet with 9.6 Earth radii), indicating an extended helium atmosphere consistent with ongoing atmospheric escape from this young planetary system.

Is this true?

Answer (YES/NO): NO